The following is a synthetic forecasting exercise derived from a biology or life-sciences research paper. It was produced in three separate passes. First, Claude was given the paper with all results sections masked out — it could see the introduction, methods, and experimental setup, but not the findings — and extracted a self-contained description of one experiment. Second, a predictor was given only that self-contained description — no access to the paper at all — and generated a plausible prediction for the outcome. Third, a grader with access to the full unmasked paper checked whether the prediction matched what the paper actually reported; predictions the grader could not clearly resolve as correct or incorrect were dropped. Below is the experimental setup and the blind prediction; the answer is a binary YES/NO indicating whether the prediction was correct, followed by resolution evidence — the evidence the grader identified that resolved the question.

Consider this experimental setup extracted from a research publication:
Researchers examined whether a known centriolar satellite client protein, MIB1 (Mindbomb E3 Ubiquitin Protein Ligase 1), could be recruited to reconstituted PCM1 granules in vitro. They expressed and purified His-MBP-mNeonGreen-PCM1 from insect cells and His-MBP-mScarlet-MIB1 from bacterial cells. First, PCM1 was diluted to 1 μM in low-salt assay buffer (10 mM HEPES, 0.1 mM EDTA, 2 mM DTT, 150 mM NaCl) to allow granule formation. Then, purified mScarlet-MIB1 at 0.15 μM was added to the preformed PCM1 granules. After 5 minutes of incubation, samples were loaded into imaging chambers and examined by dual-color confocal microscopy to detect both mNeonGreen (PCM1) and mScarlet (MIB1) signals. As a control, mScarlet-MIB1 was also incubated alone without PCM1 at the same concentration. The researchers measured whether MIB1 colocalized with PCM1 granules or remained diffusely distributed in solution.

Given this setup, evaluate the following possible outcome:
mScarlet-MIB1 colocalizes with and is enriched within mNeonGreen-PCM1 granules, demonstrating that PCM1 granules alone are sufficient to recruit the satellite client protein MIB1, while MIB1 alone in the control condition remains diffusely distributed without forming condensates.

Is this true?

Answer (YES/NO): NO